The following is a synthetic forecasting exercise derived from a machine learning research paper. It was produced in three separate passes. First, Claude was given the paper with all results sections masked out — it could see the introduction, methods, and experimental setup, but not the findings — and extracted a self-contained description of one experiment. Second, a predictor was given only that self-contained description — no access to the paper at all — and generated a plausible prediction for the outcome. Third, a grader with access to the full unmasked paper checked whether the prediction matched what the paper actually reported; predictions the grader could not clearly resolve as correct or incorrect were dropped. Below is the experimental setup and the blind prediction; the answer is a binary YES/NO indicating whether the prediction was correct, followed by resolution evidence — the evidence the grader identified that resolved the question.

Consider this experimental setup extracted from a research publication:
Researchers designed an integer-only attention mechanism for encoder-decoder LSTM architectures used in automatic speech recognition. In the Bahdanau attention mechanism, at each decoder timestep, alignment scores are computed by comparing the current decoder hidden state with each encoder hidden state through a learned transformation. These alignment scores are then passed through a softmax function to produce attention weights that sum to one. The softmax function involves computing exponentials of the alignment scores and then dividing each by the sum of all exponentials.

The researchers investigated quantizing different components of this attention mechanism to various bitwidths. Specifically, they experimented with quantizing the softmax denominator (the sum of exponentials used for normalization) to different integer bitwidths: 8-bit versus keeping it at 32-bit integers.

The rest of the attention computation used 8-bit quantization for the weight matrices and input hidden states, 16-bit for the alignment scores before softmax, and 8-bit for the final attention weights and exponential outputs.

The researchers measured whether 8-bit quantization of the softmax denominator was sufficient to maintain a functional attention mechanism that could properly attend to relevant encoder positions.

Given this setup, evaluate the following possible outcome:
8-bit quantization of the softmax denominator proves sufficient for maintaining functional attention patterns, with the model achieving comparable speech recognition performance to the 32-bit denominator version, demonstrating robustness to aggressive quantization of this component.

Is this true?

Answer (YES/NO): NO